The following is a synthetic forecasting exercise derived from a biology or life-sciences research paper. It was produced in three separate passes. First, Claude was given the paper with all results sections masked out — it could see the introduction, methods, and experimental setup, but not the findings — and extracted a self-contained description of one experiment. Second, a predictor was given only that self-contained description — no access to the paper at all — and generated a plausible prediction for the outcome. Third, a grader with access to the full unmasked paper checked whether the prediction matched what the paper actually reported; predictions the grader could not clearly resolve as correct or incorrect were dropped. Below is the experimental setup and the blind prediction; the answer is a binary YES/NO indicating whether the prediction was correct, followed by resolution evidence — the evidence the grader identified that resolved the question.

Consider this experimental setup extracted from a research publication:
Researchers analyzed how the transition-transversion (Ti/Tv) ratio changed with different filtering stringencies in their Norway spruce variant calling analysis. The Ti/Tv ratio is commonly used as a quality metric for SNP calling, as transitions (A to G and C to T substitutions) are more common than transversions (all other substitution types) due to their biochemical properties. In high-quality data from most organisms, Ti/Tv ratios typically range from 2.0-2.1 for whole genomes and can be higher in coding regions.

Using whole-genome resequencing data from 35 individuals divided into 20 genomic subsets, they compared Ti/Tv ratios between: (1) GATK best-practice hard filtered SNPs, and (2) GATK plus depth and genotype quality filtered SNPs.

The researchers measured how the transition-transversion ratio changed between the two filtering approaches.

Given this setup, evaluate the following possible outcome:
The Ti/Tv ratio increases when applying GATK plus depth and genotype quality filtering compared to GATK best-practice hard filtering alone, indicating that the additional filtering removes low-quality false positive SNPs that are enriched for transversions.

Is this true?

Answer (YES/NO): NO